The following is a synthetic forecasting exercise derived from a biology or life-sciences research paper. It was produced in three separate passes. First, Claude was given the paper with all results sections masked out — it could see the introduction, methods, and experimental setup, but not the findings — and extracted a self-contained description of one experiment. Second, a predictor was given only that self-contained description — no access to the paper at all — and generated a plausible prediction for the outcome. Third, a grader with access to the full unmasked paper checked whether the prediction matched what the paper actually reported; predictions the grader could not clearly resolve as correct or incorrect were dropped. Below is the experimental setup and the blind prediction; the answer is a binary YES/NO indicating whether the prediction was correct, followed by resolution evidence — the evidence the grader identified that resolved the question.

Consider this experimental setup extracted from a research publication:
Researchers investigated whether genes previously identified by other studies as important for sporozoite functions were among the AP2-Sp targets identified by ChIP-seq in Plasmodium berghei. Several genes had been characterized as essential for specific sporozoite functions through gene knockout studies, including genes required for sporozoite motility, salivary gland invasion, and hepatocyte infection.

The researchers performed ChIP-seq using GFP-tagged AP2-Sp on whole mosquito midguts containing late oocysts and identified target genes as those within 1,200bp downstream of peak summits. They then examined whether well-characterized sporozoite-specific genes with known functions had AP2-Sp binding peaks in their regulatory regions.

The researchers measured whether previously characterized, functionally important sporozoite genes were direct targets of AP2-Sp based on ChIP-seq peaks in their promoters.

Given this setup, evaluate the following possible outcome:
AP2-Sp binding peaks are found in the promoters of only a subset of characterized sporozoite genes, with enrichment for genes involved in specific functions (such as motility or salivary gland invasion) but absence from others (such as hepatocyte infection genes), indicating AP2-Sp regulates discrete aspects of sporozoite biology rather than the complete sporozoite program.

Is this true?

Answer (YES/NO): NO